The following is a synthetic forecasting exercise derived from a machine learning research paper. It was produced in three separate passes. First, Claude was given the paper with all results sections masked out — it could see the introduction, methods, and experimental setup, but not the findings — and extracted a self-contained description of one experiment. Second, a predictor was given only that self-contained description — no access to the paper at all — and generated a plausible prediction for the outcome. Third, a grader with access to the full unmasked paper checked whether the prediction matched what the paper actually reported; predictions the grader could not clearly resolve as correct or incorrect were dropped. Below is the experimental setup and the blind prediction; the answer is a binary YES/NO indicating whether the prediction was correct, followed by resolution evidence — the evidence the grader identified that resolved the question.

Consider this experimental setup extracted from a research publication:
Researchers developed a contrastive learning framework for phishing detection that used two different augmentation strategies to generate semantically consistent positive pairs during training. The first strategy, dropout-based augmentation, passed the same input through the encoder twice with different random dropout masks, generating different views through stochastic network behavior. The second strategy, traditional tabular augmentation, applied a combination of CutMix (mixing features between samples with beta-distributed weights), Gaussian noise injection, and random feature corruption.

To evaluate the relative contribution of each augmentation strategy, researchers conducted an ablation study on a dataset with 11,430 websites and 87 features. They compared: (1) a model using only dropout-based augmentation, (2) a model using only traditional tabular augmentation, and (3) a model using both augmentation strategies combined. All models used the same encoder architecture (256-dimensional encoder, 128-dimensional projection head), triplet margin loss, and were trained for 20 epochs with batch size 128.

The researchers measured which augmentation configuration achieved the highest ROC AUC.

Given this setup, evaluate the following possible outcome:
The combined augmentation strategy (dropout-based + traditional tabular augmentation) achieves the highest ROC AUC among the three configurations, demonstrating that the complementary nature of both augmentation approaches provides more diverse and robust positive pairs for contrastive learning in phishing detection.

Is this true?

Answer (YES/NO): YES